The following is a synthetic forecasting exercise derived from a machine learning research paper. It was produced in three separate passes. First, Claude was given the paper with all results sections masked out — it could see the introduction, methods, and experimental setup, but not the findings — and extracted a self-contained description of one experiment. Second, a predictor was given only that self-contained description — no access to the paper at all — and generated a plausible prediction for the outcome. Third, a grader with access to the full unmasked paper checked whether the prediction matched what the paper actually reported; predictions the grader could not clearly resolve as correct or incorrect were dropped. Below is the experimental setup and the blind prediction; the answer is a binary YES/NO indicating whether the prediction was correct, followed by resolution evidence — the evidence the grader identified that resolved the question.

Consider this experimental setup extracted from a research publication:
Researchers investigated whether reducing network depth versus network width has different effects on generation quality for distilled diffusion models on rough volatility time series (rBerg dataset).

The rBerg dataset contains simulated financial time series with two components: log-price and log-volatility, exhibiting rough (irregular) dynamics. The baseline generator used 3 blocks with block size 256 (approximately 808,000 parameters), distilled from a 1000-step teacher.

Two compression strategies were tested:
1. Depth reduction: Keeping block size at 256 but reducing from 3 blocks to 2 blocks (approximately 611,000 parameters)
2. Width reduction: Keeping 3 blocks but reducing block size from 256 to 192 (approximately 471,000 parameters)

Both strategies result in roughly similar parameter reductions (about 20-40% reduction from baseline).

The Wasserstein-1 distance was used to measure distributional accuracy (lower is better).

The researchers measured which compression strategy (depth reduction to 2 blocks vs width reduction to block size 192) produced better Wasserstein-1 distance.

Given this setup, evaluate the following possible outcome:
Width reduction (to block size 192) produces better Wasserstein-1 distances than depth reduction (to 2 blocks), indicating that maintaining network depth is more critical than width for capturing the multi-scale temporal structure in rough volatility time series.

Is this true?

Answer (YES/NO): NO